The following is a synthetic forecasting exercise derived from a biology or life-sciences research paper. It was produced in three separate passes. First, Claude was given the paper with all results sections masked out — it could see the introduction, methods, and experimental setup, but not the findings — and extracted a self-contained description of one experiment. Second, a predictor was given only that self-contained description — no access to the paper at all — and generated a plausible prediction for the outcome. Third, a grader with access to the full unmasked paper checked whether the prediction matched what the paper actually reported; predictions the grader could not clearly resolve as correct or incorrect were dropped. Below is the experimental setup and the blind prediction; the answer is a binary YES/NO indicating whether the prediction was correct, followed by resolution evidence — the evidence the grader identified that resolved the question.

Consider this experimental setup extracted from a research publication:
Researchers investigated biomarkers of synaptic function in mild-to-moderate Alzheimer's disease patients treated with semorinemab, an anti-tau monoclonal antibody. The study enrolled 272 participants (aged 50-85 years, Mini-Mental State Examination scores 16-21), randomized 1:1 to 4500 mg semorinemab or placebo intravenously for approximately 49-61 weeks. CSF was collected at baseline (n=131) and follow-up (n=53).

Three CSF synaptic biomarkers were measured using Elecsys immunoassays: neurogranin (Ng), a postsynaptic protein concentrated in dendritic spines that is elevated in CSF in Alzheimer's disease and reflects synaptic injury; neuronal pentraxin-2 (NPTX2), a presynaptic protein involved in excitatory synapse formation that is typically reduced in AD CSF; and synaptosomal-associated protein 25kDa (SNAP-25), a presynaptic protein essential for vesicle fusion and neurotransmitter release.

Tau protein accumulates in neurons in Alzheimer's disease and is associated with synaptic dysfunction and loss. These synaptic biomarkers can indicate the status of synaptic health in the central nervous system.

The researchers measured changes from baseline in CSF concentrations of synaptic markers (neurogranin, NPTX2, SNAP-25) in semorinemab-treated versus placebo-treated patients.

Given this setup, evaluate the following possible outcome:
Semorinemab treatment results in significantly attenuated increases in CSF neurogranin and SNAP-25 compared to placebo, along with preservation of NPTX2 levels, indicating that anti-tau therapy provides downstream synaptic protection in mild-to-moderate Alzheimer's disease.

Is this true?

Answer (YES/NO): NO